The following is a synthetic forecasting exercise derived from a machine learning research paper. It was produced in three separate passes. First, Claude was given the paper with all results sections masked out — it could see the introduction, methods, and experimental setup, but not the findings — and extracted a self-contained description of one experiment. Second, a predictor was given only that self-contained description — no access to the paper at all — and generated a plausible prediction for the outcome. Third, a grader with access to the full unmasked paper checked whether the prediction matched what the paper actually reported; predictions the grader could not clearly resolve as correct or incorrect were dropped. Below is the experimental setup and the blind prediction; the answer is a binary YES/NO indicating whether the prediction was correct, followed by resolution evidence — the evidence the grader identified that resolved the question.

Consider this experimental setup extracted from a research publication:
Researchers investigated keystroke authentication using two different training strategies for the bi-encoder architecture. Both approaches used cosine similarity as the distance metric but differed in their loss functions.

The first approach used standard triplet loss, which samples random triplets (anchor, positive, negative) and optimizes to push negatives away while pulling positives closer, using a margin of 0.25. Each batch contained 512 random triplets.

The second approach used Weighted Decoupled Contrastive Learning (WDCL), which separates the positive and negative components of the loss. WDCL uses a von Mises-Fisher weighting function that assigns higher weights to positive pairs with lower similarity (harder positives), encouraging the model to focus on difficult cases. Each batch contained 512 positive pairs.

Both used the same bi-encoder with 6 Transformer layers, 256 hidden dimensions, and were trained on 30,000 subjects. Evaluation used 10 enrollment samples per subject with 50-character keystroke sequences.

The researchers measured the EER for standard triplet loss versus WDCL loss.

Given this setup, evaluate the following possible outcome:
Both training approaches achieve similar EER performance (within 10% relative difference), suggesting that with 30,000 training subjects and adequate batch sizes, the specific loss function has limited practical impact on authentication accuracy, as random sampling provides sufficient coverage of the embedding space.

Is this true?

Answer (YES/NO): NO